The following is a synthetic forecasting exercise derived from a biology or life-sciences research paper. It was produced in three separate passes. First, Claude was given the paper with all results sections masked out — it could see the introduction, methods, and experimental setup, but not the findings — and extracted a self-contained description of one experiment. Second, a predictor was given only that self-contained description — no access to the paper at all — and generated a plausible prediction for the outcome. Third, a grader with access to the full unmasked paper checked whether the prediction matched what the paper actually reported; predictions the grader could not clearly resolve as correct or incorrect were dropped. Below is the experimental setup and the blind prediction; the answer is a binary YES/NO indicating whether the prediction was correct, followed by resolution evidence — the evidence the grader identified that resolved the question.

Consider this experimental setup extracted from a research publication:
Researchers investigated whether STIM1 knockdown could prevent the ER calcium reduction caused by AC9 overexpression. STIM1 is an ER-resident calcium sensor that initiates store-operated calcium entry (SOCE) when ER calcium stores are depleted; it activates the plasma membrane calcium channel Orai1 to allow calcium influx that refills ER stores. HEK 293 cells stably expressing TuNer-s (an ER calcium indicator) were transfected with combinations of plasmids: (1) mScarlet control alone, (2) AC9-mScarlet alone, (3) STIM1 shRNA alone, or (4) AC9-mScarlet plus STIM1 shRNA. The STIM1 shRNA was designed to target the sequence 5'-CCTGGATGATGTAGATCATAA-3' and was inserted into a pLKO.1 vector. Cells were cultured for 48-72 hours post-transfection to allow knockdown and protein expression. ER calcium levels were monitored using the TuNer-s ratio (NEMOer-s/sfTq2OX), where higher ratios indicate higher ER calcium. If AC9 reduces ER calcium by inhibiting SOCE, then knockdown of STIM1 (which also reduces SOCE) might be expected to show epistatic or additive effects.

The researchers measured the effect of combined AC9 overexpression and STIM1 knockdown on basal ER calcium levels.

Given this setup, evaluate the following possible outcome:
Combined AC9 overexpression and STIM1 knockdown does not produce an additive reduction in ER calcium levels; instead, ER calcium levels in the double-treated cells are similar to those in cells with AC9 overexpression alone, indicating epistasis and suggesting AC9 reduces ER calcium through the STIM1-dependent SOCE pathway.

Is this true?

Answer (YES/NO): NO